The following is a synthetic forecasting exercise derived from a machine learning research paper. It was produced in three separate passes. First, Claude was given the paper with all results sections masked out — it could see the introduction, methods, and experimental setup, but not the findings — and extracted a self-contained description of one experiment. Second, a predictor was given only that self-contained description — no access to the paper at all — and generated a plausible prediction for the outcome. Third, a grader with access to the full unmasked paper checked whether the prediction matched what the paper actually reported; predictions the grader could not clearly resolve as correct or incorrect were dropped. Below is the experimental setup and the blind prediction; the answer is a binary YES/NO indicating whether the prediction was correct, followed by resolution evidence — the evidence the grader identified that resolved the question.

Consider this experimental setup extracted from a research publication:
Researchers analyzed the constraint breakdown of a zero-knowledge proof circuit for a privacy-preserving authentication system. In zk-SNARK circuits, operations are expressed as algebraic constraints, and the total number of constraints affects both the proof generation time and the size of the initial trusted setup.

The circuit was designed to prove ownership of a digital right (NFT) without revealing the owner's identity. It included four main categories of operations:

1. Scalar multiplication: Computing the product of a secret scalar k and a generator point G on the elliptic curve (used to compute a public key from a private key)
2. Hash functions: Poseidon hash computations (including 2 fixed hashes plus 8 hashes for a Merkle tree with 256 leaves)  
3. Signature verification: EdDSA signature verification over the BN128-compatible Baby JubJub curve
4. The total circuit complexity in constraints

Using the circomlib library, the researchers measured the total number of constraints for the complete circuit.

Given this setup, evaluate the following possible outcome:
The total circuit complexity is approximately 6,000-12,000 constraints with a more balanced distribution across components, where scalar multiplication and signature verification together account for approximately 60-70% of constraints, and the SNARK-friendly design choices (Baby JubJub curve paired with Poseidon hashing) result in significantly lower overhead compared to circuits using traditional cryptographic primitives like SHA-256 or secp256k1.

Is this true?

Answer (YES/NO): YES